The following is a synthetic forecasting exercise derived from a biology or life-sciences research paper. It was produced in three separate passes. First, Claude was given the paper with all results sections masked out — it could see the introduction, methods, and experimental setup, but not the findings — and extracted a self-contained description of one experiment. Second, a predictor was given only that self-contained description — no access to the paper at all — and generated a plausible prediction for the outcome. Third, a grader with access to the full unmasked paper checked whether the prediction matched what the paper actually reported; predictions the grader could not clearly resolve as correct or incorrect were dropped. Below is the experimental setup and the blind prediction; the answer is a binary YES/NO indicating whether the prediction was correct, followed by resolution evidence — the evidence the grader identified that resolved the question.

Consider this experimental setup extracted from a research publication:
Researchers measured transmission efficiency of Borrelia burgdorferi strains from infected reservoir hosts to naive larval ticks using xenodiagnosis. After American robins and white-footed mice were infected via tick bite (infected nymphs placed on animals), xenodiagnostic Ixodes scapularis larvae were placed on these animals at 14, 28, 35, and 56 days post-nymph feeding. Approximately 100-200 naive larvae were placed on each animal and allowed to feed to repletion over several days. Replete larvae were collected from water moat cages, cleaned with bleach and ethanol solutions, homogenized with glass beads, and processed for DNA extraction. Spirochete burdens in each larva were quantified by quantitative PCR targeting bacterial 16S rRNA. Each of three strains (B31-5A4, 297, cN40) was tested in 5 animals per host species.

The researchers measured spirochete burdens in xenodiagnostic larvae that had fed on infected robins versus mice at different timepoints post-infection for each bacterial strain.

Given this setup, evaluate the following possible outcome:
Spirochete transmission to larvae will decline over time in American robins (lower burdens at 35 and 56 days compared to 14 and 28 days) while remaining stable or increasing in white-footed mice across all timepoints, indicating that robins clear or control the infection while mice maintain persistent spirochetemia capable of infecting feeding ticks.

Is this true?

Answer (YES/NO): NO